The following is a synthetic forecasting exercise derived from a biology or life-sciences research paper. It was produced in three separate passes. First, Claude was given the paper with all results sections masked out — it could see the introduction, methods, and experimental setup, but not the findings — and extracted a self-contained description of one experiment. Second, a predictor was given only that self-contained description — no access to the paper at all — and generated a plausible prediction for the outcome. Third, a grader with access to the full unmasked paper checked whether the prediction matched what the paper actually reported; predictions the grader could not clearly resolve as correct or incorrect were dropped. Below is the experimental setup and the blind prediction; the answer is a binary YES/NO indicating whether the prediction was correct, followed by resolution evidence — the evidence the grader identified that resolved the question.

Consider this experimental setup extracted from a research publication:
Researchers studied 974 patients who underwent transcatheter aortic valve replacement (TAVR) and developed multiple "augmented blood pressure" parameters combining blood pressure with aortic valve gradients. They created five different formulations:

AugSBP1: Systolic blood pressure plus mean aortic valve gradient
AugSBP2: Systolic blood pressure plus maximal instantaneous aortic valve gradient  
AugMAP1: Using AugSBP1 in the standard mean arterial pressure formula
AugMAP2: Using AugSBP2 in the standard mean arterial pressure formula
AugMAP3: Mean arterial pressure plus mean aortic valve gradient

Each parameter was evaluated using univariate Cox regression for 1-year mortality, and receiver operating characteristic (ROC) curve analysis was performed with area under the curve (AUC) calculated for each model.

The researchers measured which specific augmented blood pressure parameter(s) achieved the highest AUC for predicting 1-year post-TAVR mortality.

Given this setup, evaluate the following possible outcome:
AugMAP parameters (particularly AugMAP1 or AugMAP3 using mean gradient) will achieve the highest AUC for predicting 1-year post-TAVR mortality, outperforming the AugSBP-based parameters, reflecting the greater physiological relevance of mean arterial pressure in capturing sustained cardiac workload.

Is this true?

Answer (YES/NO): NO